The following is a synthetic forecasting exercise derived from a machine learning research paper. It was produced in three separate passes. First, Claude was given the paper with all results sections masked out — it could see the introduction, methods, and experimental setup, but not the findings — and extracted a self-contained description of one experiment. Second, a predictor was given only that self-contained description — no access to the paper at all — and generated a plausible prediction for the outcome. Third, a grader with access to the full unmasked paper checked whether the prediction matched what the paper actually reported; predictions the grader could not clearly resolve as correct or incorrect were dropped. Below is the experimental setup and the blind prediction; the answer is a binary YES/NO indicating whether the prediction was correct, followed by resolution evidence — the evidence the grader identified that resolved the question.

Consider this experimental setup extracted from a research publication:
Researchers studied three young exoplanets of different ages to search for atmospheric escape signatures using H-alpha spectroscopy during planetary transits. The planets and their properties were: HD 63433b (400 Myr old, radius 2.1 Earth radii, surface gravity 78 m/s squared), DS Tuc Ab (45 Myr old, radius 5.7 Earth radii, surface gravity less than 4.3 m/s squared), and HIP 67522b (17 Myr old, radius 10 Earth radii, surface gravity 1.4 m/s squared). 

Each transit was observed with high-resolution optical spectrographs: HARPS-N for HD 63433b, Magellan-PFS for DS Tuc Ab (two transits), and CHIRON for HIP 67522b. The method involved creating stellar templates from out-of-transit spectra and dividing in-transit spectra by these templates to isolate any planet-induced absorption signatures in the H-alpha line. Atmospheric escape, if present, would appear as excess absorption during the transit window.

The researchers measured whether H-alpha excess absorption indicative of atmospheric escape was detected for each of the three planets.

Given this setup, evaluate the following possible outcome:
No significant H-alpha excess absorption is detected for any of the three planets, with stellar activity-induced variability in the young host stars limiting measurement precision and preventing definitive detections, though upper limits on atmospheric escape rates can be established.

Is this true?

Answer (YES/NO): NO